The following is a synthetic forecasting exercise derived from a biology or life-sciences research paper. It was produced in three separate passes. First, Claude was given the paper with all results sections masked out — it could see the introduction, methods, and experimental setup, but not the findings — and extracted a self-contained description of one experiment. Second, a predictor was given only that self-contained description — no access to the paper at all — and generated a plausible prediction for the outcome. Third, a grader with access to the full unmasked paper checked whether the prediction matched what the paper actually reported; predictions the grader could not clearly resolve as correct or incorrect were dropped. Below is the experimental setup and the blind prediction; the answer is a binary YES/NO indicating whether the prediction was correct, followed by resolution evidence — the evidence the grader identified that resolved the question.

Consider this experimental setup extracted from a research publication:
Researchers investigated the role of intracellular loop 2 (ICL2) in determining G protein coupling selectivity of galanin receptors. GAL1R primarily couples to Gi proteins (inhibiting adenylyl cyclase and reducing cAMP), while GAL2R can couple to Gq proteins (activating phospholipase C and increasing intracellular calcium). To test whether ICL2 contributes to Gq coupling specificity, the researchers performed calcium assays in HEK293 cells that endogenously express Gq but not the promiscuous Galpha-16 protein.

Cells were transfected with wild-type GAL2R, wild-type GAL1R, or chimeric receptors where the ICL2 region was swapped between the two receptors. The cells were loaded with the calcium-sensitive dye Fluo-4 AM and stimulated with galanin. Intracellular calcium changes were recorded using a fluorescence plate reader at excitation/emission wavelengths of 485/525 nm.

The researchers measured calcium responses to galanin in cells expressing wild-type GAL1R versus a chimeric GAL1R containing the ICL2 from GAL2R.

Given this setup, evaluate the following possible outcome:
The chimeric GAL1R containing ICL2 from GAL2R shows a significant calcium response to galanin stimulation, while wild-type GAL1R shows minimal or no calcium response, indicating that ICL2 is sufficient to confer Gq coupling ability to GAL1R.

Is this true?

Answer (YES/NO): YES